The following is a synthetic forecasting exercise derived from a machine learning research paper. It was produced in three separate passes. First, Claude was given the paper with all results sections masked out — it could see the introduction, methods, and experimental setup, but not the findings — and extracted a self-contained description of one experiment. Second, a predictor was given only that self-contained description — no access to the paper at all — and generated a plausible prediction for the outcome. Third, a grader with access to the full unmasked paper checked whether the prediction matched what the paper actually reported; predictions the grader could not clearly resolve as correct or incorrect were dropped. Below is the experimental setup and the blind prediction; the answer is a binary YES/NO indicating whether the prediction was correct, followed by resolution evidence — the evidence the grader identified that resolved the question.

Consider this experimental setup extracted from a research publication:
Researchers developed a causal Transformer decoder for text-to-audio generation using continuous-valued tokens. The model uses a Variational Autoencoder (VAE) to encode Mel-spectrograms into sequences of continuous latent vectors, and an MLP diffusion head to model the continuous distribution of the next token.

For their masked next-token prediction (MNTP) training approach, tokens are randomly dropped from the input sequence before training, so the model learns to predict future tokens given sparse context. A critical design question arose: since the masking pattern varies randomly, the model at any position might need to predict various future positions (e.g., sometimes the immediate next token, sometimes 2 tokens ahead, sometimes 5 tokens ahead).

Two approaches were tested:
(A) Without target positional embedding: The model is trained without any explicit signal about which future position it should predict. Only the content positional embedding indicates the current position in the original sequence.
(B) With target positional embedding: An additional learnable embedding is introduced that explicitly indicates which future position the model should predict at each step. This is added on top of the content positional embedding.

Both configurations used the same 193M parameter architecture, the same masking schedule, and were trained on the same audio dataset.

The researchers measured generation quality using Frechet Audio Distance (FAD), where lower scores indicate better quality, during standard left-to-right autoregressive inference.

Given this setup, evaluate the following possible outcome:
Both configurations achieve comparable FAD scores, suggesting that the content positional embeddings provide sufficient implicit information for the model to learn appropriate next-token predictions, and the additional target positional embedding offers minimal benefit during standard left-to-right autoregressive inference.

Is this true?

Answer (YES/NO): NO